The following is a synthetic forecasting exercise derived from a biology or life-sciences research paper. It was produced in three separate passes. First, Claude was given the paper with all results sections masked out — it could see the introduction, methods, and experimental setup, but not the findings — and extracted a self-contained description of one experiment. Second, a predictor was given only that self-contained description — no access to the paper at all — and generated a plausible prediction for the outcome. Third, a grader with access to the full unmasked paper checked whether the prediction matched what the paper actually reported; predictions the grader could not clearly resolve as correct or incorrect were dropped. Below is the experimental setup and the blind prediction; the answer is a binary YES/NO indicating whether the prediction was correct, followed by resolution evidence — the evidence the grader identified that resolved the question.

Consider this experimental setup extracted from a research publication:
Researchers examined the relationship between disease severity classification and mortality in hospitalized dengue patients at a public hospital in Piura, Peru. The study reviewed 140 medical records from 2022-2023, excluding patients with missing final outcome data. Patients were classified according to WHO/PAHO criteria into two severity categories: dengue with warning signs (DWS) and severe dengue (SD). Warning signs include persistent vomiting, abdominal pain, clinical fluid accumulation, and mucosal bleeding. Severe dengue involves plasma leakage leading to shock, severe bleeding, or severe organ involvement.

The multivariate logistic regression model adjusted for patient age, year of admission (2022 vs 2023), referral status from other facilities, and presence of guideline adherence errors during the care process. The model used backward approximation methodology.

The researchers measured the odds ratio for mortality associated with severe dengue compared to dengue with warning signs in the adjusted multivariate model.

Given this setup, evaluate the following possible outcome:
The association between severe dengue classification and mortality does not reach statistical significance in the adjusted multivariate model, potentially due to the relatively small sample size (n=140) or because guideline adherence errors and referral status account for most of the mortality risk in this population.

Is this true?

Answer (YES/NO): NO